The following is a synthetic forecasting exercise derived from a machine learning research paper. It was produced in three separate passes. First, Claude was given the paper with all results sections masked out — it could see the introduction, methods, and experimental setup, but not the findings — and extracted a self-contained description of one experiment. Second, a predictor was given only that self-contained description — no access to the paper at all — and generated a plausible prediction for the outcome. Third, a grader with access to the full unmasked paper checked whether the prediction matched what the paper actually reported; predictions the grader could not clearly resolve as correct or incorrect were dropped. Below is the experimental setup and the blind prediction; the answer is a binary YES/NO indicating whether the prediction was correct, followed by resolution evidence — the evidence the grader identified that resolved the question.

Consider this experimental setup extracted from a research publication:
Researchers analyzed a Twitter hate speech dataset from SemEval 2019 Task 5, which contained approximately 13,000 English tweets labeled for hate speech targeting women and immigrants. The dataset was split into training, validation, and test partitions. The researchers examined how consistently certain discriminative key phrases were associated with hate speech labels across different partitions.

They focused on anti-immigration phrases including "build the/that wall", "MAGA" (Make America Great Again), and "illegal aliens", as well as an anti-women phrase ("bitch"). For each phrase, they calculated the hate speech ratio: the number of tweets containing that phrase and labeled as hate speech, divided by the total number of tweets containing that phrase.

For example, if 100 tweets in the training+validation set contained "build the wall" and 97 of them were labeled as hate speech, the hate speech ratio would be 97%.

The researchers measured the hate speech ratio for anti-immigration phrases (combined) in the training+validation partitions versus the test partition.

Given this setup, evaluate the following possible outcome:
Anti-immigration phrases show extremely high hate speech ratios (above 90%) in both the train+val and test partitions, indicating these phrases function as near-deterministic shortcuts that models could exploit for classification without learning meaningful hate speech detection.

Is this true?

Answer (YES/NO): NO